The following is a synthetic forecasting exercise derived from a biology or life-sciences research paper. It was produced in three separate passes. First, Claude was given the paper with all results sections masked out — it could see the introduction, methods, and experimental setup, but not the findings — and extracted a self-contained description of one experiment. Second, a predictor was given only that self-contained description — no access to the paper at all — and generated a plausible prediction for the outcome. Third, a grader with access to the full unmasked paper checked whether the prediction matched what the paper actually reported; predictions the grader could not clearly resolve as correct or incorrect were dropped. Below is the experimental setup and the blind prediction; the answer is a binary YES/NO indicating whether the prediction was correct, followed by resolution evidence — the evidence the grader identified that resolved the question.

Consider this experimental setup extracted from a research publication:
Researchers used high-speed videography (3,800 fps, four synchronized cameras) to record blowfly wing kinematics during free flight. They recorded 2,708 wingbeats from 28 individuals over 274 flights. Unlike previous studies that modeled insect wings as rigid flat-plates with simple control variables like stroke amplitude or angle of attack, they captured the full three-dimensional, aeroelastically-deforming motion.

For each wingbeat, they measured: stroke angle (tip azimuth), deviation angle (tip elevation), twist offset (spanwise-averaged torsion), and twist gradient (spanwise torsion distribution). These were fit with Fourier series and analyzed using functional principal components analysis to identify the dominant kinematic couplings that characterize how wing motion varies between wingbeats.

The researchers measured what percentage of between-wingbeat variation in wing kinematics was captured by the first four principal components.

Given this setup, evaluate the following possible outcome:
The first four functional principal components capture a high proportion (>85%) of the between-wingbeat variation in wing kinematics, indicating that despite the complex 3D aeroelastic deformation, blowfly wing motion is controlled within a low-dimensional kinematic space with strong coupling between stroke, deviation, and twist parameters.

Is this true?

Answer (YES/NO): NO